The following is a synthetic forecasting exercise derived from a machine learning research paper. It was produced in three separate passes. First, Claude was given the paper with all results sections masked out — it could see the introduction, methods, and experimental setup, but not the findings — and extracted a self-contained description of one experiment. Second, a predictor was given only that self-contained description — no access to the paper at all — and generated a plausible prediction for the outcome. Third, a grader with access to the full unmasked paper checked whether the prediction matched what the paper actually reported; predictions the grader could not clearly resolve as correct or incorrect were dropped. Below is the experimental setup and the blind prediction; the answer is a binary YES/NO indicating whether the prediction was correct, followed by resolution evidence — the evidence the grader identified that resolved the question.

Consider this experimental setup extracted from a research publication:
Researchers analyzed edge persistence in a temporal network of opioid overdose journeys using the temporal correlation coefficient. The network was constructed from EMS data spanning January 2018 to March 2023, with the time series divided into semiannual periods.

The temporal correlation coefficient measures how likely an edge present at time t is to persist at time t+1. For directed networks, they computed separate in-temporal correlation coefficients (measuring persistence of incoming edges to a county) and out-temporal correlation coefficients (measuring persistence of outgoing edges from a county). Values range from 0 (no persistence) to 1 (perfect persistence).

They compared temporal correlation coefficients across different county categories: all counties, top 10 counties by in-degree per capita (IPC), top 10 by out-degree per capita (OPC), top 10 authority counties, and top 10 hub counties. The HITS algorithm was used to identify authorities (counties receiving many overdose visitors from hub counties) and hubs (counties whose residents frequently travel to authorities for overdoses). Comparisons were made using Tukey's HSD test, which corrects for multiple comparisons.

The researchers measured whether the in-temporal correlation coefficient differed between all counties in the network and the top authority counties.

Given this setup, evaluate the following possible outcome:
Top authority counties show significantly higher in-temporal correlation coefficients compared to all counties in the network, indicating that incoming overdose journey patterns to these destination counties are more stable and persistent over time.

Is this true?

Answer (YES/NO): YES